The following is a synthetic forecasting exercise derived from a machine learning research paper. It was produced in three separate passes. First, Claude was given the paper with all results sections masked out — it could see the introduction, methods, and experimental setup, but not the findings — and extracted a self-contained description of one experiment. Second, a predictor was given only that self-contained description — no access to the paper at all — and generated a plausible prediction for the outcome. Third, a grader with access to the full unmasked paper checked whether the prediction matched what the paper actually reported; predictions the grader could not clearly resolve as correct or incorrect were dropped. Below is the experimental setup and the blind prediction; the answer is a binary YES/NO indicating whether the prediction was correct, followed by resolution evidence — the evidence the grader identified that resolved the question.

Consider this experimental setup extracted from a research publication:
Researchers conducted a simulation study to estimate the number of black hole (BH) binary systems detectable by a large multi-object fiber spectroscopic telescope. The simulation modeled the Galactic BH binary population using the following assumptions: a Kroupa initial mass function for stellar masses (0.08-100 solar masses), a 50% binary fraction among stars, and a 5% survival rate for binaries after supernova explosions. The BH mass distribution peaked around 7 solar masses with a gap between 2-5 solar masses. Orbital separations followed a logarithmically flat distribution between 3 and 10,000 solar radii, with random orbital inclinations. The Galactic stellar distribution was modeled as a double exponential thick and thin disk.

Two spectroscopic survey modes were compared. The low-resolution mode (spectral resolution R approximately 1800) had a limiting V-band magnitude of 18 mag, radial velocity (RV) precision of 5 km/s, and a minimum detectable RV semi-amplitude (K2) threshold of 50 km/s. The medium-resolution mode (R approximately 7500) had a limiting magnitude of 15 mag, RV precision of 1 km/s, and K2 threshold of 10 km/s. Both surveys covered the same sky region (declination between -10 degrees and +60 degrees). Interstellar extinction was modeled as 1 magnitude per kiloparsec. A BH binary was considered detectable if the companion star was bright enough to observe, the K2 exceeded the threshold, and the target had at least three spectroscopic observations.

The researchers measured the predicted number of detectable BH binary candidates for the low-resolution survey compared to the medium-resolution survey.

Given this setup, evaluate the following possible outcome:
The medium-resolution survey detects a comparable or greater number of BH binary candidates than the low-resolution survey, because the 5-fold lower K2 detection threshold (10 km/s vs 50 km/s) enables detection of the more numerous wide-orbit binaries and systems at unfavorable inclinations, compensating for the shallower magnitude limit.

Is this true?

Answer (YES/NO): NO